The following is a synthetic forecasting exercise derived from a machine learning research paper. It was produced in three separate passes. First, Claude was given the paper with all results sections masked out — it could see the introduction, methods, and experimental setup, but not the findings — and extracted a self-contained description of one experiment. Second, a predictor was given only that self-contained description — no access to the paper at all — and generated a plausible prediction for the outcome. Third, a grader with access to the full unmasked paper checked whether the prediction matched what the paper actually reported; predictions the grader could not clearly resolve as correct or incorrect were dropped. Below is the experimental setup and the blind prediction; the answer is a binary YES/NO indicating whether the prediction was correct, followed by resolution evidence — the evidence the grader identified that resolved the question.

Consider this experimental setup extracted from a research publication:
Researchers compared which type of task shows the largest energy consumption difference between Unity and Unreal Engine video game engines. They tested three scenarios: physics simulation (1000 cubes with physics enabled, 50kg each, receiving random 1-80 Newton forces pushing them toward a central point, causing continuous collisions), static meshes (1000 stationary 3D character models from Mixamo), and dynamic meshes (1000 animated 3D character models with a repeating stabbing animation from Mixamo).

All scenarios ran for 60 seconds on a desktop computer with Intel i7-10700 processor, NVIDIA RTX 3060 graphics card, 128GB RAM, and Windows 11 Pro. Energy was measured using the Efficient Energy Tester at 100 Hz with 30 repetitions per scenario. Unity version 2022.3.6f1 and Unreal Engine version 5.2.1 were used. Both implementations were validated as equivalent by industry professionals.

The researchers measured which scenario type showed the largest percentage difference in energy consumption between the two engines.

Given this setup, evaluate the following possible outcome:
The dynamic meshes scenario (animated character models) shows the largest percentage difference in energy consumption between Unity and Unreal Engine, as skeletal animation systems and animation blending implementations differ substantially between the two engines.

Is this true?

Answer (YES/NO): NO